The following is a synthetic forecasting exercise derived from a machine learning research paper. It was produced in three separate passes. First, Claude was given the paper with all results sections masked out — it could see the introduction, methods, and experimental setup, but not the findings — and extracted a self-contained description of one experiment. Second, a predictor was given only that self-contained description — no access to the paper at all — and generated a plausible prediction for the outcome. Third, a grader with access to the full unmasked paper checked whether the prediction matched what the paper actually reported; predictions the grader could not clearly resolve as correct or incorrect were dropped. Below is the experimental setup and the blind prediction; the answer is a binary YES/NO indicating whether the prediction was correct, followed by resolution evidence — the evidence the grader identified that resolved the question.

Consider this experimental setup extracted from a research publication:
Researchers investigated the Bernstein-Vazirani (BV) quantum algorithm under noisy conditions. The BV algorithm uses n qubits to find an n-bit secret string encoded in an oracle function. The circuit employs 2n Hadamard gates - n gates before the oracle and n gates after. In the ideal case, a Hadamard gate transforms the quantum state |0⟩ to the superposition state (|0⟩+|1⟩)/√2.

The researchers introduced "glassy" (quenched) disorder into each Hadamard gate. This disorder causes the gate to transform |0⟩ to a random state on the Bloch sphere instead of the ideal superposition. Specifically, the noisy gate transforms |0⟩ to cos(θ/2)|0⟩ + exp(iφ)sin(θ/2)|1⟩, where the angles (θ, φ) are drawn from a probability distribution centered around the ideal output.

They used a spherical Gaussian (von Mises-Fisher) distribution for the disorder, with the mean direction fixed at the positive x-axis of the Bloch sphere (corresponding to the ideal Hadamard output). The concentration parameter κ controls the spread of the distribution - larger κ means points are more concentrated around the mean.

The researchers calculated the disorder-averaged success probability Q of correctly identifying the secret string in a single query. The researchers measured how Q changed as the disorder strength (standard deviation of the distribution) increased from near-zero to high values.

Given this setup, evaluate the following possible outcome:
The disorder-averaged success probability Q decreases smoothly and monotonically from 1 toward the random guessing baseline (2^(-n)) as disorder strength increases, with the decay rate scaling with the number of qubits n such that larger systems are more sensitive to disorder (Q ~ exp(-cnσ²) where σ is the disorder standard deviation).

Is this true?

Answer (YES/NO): NO